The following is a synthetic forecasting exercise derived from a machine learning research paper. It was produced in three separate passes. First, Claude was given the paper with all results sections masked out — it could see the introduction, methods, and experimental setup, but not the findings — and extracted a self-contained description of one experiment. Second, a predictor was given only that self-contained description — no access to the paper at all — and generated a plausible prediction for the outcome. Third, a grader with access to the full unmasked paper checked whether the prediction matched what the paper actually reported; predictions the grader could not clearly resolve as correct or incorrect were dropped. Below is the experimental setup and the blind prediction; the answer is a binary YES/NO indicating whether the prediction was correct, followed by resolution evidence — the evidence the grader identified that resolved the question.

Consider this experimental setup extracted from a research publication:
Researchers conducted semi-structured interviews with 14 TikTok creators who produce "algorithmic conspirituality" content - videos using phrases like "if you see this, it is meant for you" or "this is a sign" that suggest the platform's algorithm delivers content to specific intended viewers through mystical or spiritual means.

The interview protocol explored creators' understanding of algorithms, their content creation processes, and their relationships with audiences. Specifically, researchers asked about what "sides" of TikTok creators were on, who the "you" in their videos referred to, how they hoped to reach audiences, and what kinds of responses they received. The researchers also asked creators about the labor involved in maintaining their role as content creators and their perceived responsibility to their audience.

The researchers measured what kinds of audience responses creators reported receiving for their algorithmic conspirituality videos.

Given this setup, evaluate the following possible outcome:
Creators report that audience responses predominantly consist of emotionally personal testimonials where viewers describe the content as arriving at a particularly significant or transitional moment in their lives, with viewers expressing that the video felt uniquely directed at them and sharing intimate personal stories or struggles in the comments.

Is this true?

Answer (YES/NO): YES